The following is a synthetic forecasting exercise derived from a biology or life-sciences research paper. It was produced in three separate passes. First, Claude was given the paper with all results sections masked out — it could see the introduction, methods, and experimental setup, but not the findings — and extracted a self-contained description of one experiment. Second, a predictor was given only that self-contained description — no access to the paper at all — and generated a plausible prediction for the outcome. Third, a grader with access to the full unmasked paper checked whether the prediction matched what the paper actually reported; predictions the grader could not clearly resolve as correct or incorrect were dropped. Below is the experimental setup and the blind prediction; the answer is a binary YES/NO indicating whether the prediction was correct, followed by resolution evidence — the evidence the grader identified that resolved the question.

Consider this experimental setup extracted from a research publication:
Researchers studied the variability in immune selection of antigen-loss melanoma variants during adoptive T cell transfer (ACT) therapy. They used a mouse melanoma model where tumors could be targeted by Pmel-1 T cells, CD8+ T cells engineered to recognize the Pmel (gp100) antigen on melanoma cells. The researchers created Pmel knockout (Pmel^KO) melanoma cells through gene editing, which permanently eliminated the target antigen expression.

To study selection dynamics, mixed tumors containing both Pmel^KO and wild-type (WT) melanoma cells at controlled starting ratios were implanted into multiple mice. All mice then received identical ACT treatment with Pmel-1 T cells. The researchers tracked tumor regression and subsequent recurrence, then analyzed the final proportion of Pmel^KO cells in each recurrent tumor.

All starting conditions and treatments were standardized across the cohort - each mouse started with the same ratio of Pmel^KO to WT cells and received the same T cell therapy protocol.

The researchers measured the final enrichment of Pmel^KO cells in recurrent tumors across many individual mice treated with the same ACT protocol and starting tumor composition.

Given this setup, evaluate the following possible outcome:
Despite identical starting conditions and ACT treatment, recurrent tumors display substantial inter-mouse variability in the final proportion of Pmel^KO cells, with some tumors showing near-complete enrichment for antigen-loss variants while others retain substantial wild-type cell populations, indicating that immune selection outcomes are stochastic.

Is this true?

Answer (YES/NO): YES